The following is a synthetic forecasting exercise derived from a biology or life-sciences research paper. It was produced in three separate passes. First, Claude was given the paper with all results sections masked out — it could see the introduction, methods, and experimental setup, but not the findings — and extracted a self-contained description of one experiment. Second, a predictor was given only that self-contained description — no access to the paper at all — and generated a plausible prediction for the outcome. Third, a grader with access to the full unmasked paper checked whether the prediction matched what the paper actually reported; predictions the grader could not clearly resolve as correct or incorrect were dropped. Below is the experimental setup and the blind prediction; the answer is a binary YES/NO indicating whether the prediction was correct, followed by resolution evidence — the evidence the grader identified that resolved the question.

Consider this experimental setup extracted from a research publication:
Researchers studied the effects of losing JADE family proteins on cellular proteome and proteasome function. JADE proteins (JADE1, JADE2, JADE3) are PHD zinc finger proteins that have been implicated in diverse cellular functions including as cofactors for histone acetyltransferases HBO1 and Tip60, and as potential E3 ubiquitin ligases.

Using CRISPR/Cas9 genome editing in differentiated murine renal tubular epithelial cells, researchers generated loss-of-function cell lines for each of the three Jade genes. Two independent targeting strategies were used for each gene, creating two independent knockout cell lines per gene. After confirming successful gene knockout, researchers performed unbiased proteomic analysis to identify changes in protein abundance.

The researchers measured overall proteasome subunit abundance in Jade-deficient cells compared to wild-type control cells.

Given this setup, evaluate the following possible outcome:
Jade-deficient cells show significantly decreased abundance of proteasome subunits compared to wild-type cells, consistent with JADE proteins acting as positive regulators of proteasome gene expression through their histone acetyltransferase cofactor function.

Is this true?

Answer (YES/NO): NO